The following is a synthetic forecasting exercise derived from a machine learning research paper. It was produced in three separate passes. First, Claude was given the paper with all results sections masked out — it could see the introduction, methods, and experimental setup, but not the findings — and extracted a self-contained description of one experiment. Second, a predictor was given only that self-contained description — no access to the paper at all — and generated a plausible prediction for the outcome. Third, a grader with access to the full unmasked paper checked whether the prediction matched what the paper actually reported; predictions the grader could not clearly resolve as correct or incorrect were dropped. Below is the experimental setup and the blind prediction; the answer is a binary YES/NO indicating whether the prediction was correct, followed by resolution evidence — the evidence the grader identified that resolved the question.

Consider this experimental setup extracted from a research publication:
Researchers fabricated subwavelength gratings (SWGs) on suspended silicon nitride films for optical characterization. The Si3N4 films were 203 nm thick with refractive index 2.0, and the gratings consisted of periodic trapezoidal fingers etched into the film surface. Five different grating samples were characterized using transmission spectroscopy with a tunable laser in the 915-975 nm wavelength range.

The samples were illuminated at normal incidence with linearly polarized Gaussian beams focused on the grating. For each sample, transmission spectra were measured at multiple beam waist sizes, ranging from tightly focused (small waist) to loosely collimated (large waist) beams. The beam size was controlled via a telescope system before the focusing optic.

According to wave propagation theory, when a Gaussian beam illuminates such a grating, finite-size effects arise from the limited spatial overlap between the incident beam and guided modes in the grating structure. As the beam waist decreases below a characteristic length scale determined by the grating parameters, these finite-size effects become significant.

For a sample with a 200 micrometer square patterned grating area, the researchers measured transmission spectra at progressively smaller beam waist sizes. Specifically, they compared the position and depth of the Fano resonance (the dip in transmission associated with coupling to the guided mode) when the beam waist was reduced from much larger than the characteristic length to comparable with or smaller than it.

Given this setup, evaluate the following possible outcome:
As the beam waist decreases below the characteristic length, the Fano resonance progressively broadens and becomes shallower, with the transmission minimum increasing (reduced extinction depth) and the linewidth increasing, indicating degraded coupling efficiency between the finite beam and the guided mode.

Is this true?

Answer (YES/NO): YES